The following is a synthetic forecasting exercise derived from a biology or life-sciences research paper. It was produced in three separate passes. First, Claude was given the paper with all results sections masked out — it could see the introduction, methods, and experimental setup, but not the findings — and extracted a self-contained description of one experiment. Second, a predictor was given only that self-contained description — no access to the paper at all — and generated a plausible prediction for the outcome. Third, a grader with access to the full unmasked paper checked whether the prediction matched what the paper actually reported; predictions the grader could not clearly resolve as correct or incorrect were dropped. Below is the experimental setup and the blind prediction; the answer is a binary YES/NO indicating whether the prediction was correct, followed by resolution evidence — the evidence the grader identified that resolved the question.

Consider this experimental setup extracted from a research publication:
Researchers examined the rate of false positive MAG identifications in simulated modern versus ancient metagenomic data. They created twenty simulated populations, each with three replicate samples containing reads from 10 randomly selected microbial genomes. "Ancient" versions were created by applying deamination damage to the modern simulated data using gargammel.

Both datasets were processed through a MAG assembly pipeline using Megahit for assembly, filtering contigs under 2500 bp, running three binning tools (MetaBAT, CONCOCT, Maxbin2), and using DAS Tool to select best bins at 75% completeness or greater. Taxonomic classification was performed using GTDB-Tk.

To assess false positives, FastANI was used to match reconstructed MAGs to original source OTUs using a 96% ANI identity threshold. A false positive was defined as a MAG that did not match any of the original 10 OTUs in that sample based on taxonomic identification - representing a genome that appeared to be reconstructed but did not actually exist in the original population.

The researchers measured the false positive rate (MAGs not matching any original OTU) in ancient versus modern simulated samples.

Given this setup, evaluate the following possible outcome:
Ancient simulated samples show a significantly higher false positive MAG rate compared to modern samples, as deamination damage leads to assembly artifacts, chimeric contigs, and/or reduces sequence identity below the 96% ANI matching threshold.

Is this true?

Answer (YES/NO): NO